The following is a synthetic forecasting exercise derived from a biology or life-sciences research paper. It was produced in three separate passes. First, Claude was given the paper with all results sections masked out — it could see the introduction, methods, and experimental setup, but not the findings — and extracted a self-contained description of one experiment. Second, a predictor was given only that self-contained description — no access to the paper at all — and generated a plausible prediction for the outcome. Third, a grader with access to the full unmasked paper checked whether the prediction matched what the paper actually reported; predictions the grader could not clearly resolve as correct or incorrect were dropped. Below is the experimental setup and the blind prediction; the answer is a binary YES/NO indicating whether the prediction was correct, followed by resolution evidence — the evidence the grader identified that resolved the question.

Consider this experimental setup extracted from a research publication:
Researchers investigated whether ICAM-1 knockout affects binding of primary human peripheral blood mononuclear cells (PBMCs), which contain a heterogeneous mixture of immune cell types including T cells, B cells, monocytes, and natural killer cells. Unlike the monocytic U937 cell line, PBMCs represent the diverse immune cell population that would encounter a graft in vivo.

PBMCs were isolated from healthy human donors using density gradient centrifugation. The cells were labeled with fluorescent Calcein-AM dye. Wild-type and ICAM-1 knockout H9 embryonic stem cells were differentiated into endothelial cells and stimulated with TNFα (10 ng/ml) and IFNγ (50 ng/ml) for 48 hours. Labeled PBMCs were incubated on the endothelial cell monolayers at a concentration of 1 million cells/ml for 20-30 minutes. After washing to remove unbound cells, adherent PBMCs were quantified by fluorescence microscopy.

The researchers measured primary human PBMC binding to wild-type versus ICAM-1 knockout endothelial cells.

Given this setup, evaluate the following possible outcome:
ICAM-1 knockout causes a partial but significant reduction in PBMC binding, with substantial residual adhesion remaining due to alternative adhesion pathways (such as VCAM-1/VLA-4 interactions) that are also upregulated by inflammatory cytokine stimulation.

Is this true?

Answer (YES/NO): NO